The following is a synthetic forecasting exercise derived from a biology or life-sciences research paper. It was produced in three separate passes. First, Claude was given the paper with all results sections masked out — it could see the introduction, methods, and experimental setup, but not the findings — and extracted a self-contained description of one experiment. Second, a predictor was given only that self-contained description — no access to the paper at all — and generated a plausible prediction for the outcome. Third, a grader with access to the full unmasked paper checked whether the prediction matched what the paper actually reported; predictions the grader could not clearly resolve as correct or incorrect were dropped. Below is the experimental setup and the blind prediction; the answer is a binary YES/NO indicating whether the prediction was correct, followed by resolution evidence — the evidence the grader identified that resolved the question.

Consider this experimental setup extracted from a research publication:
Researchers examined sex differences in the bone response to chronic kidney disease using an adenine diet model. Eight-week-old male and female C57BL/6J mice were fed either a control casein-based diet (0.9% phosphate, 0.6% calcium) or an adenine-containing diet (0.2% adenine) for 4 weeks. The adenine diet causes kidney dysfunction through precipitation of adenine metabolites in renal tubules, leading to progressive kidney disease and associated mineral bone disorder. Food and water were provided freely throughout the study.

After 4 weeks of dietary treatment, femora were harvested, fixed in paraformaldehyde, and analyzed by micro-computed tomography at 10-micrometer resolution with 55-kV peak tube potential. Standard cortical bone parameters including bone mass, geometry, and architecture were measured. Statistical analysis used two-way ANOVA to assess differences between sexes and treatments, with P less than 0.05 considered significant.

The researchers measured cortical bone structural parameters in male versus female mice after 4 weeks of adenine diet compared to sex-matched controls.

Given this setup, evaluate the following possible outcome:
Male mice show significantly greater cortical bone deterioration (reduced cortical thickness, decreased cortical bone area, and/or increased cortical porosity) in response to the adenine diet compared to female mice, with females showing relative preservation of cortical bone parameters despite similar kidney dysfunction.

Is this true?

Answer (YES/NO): NO